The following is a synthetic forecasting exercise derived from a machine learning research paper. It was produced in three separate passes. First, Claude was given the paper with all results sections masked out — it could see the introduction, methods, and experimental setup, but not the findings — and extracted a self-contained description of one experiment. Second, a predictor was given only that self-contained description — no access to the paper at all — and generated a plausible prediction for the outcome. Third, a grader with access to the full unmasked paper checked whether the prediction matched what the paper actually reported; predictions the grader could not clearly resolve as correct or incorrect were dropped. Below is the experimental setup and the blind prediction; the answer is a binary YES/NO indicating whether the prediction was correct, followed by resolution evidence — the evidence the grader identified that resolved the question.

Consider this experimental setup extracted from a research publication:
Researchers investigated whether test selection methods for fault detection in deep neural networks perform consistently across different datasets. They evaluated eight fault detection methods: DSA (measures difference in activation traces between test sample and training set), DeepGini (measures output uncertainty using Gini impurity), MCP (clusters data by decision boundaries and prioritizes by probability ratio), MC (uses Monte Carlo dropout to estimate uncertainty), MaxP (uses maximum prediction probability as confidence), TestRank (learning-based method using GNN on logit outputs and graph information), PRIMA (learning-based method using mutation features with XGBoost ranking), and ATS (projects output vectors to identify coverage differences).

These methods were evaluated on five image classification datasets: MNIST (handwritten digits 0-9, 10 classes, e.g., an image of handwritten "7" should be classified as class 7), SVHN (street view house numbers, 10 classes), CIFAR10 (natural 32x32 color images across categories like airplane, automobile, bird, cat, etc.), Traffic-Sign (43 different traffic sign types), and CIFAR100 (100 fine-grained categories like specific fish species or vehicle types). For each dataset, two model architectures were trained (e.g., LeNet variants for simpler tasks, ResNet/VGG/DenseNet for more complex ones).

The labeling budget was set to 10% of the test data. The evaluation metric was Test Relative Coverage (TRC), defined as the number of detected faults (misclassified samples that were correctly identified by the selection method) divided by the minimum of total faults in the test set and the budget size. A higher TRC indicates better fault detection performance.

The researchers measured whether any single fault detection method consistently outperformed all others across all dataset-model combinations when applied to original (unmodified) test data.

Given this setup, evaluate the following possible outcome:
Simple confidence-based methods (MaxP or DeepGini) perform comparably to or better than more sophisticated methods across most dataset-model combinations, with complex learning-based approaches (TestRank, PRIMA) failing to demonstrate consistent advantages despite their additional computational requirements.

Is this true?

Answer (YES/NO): YES